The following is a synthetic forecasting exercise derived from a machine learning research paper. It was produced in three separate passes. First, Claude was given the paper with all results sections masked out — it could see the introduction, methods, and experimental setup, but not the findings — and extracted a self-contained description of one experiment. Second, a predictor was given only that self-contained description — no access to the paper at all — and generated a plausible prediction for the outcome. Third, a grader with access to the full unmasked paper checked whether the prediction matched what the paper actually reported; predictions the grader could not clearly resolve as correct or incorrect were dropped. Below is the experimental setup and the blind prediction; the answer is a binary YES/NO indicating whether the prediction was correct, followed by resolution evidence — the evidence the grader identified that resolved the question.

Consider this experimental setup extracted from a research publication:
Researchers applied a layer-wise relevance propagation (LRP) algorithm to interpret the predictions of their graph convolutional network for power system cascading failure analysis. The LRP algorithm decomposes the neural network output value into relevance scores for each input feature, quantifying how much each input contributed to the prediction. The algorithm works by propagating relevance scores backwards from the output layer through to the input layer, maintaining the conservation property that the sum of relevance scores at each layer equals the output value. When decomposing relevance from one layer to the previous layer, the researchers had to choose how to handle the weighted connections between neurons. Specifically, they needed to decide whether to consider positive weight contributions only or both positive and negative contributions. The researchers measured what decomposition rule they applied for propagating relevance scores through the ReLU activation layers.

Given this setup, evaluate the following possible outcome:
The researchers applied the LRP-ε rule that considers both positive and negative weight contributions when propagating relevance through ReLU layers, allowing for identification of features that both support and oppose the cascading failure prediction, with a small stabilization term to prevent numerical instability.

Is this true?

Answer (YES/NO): NO